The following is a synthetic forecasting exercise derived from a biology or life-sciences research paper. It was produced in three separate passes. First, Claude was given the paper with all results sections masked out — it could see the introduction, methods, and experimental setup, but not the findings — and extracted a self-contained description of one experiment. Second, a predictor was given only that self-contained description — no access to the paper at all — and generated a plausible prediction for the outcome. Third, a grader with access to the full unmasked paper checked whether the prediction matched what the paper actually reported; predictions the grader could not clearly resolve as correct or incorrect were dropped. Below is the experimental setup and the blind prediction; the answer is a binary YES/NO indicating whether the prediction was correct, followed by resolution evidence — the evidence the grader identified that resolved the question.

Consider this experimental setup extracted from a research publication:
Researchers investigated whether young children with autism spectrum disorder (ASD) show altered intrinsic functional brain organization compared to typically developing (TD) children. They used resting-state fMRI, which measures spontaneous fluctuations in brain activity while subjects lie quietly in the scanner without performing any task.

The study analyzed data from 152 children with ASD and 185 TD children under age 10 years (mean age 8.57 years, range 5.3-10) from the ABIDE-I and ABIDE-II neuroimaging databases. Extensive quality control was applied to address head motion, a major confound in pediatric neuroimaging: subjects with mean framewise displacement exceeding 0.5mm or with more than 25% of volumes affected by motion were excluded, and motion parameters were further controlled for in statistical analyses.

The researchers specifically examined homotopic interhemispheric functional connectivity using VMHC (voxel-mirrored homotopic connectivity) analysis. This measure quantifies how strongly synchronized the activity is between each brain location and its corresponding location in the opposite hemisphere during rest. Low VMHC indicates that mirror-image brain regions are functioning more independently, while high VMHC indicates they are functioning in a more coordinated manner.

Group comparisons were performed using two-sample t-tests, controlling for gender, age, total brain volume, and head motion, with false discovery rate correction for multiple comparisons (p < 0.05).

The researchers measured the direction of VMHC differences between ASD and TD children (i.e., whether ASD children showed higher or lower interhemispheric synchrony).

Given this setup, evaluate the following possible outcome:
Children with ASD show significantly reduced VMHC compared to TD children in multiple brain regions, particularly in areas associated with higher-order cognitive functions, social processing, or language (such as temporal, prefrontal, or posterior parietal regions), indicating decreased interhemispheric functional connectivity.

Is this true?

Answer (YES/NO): YES